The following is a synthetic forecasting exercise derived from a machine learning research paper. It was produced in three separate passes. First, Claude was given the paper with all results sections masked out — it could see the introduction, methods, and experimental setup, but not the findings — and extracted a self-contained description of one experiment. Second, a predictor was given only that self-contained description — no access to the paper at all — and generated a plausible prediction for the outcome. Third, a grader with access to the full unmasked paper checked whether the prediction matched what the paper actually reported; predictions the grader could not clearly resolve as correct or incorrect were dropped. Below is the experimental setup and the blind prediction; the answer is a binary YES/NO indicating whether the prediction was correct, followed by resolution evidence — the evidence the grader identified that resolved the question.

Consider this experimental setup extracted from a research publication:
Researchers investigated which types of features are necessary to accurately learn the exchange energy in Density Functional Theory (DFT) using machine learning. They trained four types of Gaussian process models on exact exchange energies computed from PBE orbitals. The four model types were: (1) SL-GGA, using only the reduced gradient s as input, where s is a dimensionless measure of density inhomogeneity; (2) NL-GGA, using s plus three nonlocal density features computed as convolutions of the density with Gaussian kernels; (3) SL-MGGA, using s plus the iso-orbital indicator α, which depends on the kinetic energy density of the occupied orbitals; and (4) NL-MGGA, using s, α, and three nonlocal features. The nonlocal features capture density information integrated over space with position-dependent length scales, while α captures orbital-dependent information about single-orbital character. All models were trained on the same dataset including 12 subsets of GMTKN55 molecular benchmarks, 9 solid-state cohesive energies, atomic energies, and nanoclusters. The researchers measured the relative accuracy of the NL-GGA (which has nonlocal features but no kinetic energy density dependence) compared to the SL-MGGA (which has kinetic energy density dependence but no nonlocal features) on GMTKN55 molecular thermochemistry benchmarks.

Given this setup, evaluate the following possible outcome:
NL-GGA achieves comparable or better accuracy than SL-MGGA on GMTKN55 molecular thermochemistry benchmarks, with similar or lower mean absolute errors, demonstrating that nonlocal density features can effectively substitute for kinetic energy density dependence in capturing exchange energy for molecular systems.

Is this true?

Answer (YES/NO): NO